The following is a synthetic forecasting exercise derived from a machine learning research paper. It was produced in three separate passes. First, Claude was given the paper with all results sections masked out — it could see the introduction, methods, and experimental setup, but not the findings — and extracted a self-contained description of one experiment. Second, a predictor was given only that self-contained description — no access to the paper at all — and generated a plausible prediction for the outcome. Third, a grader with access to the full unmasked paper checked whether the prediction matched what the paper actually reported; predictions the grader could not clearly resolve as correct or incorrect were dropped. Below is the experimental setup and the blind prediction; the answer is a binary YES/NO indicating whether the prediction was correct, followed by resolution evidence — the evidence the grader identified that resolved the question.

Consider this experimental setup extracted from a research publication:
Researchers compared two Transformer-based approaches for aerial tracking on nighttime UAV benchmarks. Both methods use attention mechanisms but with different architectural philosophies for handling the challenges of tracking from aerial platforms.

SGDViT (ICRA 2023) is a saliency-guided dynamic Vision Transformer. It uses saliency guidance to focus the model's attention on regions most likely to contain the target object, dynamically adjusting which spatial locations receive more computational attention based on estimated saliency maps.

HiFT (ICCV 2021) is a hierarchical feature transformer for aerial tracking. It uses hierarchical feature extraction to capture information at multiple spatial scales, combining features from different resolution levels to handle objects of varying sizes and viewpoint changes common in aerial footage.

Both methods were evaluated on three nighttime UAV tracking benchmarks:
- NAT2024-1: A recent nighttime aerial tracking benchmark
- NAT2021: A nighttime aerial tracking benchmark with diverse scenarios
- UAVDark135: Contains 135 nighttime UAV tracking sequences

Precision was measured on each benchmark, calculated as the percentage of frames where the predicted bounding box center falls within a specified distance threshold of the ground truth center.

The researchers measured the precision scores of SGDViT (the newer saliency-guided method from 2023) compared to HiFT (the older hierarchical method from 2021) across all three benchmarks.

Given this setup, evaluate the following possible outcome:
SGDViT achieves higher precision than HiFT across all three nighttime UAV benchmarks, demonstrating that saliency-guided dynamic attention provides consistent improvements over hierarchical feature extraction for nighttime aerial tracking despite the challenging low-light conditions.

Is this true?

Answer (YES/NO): NO